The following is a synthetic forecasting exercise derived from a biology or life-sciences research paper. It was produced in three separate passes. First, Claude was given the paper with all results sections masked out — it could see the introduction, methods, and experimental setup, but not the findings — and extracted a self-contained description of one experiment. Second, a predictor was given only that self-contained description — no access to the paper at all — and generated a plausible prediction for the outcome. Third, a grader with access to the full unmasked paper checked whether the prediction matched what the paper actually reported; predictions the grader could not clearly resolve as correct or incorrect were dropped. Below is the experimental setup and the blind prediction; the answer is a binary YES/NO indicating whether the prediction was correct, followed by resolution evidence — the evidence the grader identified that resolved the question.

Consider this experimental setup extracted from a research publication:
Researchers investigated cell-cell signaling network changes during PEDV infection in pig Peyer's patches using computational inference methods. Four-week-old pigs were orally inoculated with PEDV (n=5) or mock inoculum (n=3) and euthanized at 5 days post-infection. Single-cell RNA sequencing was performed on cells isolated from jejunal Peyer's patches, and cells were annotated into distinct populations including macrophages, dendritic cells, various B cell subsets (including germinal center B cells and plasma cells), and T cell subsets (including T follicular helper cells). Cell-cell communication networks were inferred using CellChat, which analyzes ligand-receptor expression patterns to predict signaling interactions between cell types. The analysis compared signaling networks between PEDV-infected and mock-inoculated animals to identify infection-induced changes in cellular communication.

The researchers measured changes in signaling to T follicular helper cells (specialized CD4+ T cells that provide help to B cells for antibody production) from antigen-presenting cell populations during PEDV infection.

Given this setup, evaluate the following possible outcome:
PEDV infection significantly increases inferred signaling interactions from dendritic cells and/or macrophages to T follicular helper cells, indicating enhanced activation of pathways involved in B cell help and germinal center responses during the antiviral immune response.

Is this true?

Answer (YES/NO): YES